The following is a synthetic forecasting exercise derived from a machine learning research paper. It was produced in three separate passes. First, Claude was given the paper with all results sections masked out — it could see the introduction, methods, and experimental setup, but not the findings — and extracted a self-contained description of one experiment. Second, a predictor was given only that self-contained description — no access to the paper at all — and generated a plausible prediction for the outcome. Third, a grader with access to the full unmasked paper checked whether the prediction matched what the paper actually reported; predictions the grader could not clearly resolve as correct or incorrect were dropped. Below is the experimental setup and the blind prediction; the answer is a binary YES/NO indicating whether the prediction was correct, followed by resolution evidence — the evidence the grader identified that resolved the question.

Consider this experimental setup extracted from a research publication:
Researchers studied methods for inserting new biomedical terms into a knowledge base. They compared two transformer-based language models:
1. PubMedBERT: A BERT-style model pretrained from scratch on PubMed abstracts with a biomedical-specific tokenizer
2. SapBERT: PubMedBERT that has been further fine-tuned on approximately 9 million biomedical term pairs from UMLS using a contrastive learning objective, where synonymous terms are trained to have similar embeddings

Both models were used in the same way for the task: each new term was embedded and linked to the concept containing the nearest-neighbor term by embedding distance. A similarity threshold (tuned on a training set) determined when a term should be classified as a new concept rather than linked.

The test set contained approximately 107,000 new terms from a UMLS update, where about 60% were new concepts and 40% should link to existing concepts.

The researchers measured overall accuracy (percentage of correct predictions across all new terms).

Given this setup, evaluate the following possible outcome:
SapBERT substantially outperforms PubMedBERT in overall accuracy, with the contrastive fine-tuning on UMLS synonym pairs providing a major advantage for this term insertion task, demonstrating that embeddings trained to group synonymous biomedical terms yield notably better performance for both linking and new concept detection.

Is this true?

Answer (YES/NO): YES